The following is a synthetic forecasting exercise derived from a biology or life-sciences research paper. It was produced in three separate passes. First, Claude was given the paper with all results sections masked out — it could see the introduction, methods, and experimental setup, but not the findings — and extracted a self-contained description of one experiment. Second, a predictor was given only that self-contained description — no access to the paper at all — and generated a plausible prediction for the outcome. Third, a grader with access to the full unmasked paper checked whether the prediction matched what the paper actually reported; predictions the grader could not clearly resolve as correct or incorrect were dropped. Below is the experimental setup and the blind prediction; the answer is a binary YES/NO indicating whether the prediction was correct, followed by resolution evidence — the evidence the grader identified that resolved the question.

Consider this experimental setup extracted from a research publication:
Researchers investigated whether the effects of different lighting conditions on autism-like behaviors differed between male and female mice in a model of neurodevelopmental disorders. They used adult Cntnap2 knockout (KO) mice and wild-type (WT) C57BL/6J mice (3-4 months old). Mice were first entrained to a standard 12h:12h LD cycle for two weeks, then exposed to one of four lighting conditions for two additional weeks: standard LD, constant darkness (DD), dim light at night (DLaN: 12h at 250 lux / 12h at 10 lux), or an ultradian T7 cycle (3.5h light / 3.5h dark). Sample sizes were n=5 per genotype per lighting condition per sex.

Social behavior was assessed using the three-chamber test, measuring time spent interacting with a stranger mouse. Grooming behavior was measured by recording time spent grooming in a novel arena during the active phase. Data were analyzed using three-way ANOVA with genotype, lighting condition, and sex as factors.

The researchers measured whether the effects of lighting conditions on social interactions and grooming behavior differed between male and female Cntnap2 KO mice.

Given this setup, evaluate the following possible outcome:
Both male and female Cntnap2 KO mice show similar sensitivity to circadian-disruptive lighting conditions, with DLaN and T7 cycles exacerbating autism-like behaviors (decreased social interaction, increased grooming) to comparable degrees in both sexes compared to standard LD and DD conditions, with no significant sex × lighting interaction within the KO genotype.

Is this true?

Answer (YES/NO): NO